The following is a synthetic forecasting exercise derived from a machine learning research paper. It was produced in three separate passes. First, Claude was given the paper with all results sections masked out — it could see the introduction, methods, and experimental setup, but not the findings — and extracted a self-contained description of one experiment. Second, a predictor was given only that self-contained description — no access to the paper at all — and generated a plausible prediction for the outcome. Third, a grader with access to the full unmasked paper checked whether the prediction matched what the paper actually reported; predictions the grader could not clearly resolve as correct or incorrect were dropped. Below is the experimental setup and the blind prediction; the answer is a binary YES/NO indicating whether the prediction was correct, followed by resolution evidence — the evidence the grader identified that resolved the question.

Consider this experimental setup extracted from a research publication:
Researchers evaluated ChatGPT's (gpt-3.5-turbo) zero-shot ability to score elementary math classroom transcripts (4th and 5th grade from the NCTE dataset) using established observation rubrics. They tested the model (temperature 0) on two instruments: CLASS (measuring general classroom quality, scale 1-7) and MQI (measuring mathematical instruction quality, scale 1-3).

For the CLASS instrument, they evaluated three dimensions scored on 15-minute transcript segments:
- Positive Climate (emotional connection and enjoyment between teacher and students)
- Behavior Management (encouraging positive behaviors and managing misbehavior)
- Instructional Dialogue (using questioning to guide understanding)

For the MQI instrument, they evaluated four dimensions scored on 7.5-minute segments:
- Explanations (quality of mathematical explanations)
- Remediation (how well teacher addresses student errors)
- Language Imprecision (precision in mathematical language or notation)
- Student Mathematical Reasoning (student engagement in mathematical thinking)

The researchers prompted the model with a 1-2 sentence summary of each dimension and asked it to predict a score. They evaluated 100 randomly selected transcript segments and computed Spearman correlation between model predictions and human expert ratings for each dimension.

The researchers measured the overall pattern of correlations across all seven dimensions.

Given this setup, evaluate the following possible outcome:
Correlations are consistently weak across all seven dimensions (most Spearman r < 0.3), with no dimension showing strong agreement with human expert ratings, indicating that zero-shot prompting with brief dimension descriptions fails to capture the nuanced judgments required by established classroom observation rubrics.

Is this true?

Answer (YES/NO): YES